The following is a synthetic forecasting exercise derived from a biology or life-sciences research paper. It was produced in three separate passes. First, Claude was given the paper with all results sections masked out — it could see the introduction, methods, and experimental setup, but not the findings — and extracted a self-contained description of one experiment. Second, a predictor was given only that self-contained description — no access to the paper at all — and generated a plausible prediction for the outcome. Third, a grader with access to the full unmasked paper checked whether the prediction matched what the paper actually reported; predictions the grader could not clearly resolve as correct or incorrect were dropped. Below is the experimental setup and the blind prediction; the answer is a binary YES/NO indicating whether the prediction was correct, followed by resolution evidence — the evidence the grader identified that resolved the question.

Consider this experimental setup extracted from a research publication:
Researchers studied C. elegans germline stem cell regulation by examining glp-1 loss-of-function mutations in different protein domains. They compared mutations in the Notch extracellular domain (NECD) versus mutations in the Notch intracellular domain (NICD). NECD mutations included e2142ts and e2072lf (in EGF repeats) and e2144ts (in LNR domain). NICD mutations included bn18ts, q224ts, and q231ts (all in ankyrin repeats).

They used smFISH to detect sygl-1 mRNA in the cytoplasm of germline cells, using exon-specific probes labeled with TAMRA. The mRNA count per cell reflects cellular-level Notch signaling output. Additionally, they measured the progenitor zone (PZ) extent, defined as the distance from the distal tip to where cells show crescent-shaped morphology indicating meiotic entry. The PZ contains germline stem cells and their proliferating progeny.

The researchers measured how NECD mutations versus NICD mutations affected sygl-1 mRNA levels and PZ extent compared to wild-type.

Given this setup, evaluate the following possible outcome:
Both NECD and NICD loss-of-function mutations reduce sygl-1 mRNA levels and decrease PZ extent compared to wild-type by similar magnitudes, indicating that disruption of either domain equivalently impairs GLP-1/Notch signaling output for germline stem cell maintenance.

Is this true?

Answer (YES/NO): NO